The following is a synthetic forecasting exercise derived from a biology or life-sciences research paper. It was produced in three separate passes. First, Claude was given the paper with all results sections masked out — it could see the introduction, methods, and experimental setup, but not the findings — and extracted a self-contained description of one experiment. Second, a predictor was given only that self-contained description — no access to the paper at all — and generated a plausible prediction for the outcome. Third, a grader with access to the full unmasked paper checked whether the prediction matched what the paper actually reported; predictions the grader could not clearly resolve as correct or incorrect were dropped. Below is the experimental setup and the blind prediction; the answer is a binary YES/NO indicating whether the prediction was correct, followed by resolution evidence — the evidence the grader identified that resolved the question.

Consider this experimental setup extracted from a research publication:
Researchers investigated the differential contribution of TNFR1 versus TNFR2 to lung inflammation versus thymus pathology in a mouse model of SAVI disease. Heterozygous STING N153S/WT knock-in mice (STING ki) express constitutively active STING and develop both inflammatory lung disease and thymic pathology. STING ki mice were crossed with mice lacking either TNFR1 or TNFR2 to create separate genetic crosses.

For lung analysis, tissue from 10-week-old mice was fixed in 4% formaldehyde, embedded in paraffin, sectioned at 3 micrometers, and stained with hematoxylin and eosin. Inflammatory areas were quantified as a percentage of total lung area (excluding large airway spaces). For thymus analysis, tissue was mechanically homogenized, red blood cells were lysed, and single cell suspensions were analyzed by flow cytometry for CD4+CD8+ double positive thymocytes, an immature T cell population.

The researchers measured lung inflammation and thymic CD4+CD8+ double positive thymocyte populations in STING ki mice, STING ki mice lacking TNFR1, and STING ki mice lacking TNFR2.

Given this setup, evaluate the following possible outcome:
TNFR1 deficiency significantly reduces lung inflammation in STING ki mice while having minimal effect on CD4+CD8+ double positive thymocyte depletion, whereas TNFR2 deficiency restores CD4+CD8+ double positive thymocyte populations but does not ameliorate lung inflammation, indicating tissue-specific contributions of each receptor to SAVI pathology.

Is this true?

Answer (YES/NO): NO